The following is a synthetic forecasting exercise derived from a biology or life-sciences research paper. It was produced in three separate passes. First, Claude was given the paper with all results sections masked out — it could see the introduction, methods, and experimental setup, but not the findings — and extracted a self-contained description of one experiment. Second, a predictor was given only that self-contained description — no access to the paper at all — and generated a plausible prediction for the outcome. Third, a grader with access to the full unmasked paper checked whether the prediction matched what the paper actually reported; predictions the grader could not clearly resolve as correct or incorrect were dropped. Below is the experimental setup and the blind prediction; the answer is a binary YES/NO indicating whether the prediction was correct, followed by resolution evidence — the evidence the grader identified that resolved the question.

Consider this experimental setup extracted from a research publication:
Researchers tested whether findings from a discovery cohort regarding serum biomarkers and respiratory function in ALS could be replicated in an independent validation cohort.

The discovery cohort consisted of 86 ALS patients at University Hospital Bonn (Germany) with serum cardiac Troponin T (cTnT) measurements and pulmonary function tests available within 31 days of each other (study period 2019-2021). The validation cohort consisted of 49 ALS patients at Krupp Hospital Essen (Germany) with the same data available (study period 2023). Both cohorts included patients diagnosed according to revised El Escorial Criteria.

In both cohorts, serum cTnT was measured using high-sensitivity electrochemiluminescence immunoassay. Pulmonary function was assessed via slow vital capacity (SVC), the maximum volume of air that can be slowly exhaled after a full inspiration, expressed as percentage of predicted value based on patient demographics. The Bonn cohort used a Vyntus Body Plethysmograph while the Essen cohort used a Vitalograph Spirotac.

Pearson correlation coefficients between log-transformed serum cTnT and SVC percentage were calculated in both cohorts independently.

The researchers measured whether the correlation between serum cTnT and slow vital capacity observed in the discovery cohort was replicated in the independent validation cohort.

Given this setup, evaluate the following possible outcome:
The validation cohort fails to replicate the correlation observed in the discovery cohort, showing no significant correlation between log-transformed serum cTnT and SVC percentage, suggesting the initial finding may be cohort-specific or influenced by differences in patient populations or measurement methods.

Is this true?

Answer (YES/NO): NO